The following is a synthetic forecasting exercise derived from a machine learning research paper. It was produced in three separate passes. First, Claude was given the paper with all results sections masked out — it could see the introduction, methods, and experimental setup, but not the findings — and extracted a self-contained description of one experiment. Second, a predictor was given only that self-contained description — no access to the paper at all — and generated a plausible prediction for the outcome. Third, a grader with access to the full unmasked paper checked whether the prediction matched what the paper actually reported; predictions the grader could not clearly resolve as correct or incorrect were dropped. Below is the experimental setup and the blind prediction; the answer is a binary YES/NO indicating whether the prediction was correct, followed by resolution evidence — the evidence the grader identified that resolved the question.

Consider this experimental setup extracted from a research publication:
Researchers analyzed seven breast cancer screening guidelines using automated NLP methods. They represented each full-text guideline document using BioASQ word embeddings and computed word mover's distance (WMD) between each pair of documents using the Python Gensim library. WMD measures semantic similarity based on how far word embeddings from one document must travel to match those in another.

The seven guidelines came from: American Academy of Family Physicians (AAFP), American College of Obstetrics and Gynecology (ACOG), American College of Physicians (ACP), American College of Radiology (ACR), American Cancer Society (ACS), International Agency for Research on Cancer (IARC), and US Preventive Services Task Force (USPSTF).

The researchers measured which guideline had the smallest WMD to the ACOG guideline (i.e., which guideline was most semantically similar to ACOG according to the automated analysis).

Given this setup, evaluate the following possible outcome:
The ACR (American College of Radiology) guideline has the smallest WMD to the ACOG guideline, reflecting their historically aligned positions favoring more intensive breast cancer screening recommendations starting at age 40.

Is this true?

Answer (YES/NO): NO